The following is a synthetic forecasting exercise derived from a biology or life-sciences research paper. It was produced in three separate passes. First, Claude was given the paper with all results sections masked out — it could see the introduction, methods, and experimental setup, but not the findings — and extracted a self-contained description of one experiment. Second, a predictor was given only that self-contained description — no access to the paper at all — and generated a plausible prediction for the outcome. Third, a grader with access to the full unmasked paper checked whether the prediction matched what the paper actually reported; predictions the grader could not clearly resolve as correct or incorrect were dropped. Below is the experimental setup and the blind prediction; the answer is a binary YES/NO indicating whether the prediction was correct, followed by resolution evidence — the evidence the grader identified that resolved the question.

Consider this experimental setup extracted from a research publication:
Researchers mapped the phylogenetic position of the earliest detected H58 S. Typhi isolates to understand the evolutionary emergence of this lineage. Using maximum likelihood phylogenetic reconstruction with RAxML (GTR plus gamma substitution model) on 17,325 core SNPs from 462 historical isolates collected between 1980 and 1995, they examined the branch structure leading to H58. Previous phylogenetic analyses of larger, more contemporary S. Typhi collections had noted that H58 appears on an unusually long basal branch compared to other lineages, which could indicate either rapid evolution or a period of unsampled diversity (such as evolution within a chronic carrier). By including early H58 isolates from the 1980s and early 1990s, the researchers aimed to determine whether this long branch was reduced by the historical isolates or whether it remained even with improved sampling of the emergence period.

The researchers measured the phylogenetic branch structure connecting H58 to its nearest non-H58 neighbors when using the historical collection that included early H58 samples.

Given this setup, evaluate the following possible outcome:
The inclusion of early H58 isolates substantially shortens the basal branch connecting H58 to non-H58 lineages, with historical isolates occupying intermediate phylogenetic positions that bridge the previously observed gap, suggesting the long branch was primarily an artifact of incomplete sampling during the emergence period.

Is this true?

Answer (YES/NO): NO